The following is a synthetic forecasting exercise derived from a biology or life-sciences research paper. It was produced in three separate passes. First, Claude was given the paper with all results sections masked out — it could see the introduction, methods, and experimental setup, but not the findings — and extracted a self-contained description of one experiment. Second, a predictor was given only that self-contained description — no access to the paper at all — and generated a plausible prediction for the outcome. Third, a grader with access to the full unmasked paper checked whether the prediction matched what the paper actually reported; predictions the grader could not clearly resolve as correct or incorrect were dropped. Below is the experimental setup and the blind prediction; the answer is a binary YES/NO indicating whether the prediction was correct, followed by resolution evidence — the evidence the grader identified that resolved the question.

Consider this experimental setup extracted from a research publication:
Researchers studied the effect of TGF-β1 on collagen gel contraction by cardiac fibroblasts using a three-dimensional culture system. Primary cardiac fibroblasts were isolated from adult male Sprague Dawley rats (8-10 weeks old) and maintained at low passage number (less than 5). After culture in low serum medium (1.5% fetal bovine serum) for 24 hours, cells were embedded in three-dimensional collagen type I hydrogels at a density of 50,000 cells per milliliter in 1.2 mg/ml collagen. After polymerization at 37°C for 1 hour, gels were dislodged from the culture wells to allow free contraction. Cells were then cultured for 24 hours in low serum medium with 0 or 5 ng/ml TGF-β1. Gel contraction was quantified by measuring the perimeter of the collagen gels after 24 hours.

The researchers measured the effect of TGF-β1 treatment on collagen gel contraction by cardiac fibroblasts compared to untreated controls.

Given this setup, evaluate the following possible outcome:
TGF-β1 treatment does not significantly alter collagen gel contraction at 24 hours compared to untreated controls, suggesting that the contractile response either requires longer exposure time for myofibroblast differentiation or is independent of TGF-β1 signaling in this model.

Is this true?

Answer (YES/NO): NO